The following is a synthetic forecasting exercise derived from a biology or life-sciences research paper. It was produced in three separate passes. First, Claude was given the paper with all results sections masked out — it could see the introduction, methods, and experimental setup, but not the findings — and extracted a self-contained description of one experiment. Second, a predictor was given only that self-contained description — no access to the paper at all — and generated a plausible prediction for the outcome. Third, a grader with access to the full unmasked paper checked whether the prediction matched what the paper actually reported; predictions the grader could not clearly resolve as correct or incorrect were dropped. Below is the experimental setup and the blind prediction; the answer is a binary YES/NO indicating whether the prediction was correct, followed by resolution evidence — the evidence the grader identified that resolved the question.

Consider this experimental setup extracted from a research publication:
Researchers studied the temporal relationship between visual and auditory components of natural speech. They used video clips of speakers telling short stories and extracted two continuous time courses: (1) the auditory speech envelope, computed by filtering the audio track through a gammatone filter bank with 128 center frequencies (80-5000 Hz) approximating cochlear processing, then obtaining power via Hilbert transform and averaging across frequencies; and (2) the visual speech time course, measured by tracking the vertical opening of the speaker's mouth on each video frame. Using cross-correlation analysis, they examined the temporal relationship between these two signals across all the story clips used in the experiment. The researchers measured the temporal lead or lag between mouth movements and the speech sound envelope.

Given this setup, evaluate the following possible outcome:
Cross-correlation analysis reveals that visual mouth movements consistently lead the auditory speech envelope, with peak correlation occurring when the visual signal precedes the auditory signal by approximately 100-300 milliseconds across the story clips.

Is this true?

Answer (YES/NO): NO